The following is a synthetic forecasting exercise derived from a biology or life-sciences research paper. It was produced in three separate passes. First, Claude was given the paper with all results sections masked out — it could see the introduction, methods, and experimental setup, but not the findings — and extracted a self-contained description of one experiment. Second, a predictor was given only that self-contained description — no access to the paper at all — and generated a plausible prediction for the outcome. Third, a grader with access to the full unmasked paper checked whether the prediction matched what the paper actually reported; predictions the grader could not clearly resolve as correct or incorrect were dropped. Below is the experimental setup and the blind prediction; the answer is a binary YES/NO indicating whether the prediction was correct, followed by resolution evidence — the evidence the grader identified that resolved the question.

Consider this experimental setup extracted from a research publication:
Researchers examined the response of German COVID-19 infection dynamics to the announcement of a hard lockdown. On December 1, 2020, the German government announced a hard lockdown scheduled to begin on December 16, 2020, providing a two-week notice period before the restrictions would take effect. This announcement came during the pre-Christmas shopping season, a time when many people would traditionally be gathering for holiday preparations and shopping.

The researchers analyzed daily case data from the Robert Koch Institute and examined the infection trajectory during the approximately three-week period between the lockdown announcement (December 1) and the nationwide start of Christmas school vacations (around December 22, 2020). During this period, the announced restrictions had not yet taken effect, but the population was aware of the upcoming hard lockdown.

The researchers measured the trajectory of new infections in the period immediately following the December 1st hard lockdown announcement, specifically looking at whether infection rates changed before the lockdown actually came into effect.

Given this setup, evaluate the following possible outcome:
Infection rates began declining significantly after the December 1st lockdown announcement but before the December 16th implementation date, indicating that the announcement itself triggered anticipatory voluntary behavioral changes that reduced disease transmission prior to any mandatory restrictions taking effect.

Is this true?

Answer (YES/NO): NO